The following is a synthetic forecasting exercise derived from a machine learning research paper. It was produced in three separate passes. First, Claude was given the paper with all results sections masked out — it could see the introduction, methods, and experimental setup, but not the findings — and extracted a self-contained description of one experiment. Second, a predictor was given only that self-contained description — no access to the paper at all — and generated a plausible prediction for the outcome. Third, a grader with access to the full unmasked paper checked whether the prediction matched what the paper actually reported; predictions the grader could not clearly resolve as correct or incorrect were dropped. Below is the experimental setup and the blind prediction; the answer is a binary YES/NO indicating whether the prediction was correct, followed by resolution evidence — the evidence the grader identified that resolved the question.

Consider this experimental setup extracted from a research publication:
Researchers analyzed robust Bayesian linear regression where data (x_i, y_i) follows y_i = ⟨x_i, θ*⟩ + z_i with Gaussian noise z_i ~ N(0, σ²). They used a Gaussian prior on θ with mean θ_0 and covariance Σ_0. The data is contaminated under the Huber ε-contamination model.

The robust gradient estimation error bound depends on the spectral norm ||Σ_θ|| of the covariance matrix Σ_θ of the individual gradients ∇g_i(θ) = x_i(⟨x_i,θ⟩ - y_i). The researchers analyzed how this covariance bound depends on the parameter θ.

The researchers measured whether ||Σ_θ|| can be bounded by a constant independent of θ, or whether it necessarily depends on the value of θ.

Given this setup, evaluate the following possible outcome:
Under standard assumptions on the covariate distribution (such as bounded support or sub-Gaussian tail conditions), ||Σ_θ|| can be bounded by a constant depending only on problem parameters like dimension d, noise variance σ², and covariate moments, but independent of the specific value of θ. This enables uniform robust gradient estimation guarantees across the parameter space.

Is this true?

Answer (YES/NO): NO